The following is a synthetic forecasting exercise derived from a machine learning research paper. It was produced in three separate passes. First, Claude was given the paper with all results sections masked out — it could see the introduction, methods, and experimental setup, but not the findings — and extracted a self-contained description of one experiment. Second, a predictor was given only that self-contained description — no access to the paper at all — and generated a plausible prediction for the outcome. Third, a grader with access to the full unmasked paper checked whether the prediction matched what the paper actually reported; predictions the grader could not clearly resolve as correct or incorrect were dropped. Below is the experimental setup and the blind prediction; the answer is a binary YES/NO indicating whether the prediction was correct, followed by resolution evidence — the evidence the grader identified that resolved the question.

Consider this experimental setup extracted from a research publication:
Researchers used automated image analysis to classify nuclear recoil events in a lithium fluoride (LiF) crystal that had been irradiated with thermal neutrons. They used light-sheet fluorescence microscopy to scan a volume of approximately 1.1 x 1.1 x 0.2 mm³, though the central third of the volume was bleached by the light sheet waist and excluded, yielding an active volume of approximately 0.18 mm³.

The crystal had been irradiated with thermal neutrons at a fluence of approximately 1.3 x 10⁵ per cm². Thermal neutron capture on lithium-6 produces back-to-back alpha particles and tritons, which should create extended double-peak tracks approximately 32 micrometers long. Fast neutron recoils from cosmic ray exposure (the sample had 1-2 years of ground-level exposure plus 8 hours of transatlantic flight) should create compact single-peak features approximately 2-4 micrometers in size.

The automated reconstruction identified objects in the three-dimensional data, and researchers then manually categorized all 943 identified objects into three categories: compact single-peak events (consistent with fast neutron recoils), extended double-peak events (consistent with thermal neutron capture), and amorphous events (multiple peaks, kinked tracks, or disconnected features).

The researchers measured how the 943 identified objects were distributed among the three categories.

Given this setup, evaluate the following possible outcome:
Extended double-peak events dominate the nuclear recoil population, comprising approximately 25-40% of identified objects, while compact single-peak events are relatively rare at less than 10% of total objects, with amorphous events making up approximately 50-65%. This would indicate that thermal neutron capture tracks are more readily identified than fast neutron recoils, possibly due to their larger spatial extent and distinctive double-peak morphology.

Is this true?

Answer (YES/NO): NO